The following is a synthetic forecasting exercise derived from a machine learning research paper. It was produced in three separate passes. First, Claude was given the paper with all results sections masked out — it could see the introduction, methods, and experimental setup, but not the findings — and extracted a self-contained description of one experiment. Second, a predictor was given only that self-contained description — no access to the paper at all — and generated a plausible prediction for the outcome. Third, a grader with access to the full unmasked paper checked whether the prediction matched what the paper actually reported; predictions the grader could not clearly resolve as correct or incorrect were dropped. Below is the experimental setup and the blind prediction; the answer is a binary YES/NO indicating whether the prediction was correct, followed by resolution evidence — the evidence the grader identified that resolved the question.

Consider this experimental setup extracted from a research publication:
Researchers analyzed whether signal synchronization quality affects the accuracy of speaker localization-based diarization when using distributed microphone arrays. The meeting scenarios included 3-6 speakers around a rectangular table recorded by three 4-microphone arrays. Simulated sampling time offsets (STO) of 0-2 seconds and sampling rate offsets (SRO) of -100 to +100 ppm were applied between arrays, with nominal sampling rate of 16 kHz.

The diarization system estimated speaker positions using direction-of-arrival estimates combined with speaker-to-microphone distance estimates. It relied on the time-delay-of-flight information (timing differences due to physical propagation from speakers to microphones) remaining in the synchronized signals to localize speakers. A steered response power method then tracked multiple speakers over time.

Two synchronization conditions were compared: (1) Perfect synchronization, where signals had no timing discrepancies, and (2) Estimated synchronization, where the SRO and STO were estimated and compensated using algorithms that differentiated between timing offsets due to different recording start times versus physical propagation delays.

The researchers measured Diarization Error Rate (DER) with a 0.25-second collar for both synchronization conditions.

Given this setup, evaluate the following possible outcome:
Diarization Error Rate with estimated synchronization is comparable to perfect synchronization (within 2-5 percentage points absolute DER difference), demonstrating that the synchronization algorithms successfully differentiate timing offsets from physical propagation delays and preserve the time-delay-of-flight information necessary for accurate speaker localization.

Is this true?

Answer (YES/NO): YES